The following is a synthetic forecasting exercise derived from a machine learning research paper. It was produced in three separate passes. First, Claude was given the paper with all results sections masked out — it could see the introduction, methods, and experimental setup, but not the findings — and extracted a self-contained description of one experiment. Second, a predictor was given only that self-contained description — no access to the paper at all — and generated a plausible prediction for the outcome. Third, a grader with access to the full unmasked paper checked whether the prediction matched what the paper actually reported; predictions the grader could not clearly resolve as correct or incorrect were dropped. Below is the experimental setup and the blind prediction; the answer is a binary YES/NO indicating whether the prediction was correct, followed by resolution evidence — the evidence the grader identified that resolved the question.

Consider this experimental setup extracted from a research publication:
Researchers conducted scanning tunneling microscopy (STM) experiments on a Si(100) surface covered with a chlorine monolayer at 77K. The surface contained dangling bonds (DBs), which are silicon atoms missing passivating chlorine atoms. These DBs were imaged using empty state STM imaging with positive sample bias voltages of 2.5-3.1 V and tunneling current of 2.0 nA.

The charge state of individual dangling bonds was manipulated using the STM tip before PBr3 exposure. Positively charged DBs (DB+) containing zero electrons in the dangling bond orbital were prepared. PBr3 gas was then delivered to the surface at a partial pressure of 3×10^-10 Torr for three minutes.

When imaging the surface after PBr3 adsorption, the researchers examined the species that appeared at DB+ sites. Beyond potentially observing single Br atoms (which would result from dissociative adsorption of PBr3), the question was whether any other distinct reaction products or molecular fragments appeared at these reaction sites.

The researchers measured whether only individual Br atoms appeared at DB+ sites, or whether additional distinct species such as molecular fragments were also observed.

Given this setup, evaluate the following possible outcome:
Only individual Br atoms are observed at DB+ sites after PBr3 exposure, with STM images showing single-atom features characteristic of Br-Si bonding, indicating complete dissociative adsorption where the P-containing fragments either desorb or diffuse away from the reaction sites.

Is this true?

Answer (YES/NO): NO